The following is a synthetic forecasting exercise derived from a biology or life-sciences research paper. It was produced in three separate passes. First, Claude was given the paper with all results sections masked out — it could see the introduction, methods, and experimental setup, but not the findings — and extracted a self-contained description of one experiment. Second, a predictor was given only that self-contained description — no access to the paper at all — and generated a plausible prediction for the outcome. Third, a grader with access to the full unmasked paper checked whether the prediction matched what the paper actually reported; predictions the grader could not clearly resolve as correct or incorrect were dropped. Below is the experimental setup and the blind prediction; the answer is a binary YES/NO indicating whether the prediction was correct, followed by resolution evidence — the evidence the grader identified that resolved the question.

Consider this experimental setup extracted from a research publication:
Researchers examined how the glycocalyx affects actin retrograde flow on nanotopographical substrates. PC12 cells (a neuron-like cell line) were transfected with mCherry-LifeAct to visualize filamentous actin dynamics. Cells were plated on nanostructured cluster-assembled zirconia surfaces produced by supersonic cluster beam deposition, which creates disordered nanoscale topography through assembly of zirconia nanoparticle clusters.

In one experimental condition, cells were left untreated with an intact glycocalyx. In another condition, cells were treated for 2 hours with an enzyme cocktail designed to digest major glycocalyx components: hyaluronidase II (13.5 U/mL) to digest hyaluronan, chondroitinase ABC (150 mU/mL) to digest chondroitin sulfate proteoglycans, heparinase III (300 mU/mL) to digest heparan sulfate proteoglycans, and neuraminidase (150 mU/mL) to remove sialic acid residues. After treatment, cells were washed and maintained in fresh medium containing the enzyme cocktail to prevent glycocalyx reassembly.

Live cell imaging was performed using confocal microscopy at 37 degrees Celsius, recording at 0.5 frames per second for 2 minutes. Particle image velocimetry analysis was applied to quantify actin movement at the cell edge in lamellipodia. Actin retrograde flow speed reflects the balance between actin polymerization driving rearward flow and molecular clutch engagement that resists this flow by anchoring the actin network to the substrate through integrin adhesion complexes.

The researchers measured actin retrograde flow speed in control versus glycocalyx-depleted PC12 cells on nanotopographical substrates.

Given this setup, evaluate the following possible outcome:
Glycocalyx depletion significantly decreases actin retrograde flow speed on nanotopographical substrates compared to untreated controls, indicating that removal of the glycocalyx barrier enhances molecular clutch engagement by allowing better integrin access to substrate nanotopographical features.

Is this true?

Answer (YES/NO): YES